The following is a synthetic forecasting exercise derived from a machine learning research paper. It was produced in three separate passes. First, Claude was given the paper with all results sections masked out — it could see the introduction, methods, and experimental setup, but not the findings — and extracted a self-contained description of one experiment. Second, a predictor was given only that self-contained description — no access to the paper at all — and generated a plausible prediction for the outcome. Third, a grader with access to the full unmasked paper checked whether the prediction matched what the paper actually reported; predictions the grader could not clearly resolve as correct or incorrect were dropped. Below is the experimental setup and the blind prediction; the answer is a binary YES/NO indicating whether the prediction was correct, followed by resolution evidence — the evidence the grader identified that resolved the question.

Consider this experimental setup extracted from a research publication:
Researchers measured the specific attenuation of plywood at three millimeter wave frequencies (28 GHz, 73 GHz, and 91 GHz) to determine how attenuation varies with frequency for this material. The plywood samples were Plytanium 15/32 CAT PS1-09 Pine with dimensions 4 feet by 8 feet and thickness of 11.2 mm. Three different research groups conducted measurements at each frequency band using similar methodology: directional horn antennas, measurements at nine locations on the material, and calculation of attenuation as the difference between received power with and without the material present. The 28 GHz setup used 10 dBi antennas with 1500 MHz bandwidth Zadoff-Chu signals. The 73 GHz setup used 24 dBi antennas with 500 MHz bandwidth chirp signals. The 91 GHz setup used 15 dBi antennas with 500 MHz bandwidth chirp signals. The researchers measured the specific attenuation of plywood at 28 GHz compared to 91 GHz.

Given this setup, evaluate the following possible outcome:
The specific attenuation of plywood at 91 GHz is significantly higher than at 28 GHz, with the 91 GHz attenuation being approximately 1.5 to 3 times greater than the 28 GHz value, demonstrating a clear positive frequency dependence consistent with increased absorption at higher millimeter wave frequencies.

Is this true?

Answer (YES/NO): YES